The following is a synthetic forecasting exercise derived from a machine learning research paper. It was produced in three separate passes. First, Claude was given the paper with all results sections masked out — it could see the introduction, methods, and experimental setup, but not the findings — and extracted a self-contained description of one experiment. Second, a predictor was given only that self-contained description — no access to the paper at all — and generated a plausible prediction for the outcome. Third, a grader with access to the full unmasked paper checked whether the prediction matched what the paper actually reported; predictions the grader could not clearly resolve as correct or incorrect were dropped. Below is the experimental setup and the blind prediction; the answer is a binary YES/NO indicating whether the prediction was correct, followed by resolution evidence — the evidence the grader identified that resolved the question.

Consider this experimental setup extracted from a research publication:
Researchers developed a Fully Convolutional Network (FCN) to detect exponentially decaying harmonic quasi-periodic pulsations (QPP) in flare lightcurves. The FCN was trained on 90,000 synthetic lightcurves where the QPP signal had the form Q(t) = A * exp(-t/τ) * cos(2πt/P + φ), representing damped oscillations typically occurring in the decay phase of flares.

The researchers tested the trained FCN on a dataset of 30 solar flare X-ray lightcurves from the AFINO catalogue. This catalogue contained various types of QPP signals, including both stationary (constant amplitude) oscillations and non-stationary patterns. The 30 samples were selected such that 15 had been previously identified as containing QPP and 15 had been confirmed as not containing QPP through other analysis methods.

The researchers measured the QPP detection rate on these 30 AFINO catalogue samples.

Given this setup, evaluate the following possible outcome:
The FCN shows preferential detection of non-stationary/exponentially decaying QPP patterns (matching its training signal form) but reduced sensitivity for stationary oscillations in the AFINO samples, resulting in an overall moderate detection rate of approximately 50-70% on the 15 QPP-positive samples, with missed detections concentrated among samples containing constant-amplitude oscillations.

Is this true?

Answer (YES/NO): NO